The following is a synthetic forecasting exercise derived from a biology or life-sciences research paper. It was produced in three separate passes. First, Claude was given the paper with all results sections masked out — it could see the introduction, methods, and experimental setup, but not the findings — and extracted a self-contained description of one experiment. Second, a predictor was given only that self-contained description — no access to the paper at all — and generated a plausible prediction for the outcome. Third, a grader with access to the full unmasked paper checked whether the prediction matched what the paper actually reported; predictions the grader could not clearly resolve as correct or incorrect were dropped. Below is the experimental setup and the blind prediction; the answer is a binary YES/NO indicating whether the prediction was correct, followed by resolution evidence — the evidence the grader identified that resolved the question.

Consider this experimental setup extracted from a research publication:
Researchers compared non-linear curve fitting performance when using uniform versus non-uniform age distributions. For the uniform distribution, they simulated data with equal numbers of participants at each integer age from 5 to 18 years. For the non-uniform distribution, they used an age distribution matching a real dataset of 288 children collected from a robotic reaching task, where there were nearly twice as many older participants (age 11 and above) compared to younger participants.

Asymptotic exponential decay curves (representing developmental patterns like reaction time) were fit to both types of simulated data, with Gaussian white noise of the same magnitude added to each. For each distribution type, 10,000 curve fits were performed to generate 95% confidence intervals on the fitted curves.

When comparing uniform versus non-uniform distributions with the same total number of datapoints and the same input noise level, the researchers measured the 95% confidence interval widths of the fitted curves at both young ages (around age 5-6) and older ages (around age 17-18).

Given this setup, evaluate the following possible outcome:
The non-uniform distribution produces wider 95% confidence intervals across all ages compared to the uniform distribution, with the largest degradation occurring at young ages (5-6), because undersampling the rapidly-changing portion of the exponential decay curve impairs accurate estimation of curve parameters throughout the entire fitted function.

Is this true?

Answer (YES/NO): NO